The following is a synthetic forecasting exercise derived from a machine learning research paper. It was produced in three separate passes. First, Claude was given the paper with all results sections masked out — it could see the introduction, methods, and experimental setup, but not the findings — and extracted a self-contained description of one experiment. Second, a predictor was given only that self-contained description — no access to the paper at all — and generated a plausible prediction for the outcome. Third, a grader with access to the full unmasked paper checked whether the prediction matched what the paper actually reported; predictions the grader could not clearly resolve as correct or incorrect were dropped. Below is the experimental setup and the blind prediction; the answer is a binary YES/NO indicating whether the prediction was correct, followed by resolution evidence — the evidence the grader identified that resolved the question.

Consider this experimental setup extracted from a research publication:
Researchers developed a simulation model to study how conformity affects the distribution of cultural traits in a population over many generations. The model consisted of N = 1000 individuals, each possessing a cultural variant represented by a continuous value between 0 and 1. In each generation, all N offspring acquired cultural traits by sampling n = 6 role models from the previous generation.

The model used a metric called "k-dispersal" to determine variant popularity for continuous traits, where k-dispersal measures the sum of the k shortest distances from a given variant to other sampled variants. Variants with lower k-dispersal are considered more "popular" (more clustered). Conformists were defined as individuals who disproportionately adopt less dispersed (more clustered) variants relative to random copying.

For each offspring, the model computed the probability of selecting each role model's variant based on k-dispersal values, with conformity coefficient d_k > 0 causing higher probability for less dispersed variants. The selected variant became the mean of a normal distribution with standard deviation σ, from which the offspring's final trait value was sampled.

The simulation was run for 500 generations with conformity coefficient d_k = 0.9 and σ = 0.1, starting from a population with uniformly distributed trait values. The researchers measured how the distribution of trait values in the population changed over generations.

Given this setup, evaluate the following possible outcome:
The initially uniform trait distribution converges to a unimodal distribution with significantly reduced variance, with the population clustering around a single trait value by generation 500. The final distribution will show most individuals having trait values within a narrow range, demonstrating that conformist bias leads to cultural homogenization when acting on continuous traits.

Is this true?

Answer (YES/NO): NO